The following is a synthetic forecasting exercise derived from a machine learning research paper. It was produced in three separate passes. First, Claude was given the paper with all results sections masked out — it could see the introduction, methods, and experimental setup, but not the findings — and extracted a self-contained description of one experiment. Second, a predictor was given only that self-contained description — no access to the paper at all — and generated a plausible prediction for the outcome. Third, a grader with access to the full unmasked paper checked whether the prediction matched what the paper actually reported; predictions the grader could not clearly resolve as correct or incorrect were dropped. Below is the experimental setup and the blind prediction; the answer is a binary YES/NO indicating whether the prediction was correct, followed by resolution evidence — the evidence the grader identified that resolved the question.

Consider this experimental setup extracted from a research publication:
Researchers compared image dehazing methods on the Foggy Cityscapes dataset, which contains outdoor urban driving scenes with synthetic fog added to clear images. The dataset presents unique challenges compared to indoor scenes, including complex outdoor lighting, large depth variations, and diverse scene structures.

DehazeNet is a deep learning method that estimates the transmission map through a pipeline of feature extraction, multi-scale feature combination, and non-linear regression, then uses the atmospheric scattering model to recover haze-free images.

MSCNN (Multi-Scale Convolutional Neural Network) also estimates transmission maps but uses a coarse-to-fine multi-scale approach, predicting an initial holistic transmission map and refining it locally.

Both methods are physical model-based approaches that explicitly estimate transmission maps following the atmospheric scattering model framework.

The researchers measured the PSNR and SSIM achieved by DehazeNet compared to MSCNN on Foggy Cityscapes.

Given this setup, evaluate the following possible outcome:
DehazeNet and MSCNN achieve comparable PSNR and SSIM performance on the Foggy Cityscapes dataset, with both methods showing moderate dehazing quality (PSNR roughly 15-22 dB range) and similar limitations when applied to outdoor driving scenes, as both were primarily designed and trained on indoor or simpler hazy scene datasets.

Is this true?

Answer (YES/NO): NO